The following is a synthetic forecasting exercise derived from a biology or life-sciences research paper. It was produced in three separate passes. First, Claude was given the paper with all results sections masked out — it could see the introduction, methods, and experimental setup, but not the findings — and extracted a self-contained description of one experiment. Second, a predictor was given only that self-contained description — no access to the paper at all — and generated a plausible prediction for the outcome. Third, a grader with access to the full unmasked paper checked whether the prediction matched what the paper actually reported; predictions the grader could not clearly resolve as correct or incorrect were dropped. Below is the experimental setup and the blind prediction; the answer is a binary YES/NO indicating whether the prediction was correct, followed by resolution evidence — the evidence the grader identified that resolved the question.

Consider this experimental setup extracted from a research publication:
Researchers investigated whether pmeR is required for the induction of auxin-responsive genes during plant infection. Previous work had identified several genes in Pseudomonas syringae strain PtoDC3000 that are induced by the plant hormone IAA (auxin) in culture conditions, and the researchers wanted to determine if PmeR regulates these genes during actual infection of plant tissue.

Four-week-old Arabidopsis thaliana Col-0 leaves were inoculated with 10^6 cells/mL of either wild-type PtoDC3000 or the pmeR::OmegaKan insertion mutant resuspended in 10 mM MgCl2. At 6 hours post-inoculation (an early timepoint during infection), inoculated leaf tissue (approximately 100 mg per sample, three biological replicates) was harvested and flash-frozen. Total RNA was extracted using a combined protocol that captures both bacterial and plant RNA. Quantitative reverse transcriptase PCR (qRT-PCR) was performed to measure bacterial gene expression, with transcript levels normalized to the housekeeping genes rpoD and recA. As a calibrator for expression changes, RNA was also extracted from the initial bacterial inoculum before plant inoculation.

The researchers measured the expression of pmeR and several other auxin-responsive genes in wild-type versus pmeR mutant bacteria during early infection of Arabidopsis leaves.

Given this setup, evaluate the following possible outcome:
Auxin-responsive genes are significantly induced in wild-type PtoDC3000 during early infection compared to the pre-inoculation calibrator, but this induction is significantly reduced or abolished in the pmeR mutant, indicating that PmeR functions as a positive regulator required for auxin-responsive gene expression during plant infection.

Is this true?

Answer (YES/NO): NO